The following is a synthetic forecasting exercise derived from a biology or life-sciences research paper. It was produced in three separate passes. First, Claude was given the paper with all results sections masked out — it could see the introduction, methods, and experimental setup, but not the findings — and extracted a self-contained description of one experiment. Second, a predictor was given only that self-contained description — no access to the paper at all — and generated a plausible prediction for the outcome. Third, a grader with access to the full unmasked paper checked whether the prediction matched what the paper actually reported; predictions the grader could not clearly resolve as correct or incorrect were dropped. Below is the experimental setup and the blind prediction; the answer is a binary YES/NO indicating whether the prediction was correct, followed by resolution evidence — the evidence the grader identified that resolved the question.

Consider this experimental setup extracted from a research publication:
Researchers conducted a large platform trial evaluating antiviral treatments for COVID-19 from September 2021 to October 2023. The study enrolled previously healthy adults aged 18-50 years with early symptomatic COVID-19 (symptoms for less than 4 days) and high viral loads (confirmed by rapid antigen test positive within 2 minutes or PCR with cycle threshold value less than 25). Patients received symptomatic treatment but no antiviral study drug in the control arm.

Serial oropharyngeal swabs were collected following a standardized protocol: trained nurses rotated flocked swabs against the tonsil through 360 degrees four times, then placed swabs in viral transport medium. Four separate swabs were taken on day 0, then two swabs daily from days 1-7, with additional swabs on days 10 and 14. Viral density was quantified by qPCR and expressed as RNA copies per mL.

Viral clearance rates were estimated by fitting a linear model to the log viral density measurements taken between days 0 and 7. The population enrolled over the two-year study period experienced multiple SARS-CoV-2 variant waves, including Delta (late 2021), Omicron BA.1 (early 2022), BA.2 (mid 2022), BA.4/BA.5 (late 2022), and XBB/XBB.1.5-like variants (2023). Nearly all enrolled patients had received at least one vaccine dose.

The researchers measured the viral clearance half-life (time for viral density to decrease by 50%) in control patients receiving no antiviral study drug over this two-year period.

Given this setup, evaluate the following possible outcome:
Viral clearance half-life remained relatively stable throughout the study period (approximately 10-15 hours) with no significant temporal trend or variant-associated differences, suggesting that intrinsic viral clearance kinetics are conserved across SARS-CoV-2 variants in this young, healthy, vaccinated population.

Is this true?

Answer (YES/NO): NO